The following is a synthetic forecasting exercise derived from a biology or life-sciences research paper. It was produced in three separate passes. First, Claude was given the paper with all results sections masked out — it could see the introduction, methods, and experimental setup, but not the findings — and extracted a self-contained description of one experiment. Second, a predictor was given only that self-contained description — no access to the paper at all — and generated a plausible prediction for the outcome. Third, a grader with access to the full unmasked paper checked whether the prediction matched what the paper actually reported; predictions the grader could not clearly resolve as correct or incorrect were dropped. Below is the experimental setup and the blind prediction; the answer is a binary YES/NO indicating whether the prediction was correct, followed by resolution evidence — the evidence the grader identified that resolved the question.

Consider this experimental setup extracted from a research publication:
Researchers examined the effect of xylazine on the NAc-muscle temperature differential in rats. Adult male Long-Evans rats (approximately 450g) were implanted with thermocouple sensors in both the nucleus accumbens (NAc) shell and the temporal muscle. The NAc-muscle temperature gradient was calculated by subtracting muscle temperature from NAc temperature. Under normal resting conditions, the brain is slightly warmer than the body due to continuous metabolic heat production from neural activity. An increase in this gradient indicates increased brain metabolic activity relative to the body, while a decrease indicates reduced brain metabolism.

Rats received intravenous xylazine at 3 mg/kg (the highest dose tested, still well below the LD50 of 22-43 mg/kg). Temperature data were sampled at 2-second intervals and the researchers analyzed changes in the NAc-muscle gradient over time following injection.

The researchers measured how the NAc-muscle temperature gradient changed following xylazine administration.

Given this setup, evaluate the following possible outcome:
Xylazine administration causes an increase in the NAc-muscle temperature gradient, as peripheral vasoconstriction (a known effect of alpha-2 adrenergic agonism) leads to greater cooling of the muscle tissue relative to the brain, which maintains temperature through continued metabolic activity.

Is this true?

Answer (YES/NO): NO